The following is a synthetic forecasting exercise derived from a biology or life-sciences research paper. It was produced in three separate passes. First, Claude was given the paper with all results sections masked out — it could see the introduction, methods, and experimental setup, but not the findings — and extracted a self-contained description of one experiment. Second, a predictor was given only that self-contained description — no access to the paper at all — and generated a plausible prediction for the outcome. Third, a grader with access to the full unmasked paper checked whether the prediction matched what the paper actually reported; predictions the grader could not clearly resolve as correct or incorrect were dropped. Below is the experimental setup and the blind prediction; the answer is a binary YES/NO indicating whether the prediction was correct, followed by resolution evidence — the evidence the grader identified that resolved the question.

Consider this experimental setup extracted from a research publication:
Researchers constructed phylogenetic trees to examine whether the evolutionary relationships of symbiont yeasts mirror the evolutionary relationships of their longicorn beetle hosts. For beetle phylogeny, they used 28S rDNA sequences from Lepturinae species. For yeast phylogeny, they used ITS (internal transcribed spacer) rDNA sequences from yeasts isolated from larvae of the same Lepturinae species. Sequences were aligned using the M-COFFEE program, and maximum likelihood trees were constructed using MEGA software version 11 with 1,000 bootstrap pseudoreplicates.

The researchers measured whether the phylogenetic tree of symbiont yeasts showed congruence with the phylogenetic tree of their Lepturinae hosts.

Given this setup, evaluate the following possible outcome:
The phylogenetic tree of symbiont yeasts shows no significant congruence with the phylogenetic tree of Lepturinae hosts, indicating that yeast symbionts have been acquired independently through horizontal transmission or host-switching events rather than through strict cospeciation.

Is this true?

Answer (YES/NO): YES